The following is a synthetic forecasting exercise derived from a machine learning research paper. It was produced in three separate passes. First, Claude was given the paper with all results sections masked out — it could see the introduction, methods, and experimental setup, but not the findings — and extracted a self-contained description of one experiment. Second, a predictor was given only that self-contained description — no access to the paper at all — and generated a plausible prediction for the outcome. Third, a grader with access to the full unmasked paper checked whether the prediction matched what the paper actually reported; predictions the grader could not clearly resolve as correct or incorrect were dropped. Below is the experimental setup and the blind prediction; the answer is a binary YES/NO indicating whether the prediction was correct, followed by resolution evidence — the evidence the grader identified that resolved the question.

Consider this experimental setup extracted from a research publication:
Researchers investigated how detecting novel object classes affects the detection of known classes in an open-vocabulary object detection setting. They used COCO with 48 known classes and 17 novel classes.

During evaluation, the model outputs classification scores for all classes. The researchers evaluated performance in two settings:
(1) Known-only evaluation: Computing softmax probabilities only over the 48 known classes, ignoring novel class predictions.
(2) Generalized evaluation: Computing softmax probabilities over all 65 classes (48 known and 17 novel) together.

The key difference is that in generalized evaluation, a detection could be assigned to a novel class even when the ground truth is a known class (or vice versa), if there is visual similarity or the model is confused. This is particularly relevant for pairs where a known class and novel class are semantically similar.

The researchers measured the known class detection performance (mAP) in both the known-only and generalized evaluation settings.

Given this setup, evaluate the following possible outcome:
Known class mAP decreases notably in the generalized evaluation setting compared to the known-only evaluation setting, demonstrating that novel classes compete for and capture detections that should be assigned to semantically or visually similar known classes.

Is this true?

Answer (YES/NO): YES